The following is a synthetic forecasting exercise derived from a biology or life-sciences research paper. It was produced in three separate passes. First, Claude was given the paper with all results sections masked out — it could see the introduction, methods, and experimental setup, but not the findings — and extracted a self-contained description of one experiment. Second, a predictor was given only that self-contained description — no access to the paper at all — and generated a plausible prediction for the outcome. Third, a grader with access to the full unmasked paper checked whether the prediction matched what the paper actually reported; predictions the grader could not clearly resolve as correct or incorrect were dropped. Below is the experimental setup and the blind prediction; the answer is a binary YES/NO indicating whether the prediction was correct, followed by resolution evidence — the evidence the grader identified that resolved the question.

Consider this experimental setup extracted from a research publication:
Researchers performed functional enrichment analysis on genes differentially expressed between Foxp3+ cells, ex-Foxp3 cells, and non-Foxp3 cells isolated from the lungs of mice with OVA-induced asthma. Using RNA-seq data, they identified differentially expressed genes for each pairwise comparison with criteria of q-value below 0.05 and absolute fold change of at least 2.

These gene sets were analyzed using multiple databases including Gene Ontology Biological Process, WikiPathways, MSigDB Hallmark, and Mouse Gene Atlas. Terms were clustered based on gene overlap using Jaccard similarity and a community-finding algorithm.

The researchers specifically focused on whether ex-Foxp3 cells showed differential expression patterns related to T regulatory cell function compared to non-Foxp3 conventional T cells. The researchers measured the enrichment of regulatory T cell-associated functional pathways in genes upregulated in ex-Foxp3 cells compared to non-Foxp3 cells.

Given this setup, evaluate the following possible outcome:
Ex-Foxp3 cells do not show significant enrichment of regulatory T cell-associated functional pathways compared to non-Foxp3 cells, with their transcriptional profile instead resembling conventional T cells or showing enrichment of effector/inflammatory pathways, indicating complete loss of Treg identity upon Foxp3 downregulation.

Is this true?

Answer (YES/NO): NO